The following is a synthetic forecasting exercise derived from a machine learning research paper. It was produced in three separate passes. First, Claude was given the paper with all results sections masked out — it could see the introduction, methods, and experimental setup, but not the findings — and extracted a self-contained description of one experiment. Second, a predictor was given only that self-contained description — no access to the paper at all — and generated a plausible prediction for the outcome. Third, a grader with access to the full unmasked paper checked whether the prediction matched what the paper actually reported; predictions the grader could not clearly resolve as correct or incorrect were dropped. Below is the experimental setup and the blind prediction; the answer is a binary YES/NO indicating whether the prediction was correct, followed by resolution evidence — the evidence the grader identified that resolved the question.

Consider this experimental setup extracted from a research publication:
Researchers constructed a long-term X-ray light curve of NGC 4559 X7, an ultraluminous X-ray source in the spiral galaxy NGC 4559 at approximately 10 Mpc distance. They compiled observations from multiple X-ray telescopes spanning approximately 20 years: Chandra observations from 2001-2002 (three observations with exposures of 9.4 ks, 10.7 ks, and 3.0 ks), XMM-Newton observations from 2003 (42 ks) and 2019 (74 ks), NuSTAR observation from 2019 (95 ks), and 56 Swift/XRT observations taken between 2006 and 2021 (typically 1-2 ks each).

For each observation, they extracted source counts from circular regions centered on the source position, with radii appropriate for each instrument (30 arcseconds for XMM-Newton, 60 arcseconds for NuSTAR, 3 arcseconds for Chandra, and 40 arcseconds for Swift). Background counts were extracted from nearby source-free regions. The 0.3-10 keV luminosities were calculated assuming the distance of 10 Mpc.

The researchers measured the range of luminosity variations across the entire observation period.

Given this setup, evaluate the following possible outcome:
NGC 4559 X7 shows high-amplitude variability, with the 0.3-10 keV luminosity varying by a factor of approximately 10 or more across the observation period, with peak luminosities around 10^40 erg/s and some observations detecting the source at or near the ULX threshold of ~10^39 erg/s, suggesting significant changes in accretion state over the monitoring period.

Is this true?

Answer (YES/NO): NO